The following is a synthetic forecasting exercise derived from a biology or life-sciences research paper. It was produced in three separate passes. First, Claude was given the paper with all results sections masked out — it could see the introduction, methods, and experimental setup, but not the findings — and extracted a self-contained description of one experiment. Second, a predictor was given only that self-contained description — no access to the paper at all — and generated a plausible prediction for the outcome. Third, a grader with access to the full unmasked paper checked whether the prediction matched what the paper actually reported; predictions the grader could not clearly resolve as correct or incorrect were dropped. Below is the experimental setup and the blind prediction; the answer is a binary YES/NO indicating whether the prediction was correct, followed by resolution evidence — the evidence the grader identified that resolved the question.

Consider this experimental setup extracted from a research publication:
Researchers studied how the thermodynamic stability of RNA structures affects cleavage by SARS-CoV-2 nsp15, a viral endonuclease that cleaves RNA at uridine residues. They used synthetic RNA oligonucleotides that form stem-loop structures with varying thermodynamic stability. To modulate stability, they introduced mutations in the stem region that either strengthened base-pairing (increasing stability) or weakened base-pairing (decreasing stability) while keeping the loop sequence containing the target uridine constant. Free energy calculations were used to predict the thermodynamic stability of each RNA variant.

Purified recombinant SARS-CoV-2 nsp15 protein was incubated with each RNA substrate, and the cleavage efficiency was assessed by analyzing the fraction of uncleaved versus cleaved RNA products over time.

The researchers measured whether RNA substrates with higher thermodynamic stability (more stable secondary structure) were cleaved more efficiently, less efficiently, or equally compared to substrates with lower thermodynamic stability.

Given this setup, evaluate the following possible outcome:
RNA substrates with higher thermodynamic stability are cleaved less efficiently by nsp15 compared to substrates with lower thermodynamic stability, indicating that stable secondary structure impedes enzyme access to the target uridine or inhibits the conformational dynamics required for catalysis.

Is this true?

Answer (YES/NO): YES